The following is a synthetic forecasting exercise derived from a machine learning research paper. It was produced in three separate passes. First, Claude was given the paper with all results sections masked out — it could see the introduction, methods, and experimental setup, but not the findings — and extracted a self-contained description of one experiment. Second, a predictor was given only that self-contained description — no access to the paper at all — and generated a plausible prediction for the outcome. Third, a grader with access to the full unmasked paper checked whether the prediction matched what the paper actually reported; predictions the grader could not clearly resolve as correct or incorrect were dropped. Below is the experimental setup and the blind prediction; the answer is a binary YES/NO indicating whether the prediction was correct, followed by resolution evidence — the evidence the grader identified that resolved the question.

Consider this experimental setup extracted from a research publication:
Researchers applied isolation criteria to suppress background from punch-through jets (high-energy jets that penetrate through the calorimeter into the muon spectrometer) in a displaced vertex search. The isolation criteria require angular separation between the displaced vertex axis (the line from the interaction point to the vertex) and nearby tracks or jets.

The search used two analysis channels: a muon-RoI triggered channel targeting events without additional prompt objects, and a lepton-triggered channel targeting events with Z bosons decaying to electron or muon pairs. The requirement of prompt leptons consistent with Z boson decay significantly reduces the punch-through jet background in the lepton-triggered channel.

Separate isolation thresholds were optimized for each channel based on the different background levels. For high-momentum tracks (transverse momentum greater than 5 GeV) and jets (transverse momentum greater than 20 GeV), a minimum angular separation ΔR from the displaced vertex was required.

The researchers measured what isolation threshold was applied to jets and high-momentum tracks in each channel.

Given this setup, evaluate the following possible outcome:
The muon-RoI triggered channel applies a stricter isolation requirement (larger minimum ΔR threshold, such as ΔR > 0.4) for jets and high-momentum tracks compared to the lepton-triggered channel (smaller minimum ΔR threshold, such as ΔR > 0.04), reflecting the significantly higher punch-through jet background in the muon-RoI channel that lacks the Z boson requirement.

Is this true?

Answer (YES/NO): YES